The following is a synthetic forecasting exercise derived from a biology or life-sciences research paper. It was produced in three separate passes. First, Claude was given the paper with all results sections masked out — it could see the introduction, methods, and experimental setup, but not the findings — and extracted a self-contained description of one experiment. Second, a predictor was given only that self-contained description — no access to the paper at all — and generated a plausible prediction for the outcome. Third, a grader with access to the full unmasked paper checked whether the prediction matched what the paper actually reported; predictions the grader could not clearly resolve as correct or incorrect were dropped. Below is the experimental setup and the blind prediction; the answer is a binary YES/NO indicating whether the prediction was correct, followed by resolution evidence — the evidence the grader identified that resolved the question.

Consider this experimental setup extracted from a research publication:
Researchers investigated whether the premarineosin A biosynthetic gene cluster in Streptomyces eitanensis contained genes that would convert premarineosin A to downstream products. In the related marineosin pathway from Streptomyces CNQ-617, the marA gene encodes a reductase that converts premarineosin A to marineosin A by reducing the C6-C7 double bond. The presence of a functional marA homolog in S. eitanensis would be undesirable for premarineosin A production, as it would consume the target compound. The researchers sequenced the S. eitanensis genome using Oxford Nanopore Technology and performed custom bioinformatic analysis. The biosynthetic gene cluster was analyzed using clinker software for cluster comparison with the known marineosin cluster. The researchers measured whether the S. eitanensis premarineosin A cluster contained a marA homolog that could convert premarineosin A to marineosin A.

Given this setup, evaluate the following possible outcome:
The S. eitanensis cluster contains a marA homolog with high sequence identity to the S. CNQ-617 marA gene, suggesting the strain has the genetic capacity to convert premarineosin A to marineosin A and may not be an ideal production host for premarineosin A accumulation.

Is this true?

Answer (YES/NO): NO